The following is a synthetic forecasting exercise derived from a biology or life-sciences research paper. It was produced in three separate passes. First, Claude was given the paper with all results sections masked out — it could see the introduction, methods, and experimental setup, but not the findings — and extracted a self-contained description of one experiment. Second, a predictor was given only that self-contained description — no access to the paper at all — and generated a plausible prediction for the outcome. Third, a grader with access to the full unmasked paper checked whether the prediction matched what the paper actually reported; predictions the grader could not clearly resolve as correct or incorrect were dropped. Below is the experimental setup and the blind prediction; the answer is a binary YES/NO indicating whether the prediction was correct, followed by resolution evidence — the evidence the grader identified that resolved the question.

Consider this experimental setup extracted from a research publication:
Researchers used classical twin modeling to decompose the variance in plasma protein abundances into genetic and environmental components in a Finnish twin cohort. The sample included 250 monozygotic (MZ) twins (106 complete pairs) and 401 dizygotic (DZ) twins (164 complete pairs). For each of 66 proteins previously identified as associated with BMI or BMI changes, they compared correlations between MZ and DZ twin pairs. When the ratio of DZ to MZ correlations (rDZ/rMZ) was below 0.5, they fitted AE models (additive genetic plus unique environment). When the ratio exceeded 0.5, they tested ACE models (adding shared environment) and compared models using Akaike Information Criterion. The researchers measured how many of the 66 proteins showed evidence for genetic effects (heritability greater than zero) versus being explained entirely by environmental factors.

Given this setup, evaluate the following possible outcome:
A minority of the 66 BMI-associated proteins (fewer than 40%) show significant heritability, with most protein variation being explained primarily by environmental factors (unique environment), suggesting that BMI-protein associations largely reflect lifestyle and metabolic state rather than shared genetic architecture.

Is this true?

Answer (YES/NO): NO